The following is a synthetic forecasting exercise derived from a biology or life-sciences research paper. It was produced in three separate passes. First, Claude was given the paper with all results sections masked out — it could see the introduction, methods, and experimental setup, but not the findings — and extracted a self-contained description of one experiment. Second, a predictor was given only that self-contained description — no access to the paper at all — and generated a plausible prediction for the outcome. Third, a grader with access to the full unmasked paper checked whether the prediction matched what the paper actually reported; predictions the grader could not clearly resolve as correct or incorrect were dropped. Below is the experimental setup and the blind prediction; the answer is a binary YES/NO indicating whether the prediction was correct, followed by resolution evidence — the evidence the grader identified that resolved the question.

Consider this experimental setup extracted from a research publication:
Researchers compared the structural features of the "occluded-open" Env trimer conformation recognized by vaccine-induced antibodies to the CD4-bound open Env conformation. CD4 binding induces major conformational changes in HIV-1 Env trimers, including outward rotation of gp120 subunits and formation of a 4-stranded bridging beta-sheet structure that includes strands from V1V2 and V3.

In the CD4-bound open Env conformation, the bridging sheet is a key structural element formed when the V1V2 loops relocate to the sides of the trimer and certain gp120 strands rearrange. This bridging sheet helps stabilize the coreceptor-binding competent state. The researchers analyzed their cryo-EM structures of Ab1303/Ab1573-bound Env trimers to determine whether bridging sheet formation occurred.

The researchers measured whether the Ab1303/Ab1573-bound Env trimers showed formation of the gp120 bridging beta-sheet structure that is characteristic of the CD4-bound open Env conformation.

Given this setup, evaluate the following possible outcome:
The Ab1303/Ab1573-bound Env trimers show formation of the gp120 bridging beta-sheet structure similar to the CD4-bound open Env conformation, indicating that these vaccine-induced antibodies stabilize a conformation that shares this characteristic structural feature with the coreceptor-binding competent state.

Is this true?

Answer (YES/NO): NO